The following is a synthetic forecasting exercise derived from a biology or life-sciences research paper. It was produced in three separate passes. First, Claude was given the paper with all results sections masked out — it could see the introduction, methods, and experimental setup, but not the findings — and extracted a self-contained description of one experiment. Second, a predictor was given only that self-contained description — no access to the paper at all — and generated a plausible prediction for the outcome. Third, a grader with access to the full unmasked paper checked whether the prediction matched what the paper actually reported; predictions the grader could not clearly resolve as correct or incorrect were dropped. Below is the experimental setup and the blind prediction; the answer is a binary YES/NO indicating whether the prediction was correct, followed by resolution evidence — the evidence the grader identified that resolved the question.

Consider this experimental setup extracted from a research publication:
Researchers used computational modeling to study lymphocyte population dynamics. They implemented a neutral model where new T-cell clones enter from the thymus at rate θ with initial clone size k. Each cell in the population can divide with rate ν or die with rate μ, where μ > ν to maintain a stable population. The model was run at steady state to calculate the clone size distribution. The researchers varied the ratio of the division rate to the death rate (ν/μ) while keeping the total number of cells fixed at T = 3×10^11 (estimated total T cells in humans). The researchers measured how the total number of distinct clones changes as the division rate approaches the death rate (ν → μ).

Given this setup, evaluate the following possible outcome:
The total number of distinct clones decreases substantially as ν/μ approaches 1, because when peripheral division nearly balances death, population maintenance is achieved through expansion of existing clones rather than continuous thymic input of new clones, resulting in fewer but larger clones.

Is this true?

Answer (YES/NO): YES